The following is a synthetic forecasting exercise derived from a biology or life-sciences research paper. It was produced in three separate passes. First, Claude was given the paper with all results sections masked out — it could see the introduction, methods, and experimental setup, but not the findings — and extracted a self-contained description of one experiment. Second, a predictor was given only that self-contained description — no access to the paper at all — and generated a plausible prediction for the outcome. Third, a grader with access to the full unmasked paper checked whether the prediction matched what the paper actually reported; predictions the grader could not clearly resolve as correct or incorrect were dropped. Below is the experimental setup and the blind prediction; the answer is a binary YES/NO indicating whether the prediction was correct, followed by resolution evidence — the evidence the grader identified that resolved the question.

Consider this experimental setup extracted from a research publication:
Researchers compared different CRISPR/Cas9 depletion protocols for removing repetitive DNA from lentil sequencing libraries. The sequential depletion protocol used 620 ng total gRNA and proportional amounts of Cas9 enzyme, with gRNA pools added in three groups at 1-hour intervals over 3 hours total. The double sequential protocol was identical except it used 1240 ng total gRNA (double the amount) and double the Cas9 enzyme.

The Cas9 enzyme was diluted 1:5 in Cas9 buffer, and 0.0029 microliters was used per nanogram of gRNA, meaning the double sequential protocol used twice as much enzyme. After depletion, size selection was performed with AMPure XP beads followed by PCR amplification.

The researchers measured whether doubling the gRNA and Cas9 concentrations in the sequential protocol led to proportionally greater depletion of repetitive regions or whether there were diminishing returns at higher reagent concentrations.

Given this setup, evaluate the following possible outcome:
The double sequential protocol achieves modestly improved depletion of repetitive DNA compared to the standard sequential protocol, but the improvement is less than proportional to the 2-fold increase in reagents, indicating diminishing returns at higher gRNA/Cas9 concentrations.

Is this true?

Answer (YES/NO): YES